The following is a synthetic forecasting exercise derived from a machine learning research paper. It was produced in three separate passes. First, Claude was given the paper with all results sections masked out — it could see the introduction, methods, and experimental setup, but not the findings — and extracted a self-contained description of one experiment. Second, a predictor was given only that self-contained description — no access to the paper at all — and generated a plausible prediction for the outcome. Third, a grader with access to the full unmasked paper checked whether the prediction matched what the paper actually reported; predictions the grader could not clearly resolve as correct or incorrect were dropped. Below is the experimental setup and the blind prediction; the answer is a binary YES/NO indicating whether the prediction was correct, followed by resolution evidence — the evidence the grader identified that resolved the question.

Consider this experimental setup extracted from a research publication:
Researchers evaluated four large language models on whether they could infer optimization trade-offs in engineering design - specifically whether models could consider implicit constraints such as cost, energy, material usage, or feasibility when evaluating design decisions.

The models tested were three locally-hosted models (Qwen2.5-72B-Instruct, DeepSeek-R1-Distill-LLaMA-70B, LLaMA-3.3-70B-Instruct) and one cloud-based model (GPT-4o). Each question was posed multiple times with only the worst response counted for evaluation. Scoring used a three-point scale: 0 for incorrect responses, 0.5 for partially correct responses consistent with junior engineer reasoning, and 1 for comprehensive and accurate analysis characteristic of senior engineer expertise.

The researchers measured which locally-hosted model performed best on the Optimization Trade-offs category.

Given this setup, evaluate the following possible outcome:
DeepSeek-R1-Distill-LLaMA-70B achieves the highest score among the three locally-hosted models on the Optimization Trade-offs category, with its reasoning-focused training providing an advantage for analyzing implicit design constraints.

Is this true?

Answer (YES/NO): NO